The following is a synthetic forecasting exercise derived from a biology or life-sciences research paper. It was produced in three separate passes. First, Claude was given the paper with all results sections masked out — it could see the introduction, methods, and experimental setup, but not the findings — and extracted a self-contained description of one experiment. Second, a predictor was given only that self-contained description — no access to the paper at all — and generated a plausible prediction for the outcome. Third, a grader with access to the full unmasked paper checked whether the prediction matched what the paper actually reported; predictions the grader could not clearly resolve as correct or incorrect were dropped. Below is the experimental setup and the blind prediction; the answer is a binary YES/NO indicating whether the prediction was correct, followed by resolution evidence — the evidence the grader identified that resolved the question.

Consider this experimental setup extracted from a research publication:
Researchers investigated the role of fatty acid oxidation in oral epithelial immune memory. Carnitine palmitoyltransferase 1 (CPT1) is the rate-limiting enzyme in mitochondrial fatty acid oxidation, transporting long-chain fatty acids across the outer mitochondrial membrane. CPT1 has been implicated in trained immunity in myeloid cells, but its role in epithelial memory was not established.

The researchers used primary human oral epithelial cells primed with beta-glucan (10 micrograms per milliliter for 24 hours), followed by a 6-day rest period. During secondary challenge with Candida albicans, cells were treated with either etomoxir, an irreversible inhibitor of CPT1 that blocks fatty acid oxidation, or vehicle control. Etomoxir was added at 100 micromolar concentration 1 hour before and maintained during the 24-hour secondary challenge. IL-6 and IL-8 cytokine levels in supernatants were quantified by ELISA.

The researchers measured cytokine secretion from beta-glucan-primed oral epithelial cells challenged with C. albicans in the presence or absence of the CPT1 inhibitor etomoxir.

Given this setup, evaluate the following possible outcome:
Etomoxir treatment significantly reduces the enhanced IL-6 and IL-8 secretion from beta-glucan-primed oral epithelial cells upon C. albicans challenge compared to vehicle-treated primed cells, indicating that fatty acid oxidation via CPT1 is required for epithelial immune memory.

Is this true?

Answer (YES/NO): NO